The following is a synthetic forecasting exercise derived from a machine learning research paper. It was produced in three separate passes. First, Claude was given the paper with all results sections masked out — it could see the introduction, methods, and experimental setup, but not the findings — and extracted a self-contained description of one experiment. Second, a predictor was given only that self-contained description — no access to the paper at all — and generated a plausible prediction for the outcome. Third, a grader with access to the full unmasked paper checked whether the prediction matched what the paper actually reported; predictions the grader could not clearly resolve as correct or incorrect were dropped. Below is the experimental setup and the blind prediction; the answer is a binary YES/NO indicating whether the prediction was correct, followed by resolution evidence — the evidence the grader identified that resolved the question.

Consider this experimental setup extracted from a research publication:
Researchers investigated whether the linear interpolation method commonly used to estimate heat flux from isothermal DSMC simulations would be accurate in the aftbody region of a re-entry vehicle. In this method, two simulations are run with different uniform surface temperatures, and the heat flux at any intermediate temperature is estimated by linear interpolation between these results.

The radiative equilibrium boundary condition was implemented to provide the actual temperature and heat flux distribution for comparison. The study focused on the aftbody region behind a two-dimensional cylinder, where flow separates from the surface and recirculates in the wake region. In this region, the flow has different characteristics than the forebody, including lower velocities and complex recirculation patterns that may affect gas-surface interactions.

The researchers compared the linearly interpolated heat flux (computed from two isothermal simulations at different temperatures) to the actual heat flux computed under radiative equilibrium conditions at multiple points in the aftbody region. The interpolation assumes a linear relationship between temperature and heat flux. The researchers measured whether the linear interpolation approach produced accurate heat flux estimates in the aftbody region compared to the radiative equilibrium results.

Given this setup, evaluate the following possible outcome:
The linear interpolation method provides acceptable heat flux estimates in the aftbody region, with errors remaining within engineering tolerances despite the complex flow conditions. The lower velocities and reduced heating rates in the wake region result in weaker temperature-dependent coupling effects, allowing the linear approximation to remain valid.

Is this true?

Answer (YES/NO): NO